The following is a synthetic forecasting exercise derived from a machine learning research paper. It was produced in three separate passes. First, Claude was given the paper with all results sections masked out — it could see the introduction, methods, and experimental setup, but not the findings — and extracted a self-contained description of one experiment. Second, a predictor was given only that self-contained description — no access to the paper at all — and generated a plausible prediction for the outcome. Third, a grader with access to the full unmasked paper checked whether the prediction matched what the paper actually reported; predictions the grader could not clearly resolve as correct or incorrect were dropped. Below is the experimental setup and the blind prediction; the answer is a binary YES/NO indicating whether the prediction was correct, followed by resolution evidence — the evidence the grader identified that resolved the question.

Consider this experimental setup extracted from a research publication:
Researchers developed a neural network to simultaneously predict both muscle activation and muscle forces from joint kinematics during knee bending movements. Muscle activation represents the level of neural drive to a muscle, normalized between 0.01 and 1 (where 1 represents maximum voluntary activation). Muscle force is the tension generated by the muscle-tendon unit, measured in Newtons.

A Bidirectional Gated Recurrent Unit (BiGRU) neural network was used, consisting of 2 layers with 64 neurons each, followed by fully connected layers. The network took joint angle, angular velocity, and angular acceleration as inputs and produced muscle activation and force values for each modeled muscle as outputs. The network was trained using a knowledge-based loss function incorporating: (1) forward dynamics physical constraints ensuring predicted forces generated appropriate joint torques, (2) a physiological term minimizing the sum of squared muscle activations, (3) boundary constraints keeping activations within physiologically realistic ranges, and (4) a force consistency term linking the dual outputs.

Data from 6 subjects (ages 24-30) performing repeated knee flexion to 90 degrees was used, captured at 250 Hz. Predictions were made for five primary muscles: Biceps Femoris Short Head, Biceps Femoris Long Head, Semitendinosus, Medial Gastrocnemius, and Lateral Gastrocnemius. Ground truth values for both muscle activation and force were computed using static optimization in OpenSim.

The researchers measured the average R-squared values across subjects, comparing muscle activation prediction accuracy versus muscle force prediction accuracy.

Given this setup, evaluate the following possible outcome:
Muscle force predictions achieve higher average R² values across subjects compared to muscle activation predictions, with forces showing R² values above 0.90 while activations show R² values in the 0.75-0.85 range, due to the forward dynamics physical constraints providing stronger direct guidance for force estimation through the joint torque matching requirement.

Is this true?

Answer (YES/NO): NO